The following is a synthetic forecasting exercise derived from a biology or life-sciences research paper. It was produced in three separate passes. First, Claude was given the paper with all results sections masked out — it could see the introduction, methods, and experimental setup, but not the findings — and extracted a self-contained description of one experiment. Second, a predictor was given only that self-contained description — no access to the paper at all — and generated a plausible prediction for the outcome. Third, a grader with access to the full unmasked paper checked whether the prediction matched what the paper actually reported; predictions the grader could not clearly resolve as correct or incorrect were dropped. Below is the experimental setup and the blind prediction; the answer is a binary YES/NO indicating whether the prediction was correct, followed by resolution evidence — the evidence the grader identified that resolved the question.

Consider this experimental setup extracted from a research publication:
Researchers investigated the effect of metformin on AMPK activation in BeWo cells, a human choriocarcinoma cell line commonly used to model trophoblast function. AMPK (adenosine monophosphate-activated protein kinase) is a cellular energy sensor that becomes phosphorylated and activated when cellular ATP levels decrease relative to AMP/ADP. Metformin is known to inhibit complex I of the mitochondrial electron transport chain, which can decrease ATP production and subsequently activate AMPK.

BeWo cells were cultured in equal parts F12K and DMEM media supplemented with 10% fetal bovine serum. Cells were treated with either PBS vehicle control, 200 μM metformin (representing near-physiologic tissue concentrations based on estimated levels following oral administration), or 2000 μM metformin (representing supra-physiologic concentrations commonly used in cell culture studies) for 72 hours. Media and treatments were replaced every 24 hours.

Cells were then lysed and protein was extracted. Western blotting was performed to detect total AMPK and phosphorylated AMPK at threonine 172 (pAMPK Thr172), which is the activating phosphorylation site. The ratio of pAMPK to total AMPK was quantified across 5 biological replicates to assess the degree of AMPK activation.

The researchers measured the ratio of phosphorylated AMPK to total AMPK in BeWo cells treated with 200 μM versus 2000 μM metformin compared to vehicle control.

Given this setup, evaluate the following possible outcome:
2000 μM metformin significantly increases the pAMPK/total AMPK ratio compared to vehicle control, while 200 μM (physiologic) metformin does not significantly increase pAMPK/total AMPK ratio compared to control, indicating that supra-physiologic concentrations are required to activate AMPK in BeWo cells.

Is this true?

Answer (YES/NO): YES